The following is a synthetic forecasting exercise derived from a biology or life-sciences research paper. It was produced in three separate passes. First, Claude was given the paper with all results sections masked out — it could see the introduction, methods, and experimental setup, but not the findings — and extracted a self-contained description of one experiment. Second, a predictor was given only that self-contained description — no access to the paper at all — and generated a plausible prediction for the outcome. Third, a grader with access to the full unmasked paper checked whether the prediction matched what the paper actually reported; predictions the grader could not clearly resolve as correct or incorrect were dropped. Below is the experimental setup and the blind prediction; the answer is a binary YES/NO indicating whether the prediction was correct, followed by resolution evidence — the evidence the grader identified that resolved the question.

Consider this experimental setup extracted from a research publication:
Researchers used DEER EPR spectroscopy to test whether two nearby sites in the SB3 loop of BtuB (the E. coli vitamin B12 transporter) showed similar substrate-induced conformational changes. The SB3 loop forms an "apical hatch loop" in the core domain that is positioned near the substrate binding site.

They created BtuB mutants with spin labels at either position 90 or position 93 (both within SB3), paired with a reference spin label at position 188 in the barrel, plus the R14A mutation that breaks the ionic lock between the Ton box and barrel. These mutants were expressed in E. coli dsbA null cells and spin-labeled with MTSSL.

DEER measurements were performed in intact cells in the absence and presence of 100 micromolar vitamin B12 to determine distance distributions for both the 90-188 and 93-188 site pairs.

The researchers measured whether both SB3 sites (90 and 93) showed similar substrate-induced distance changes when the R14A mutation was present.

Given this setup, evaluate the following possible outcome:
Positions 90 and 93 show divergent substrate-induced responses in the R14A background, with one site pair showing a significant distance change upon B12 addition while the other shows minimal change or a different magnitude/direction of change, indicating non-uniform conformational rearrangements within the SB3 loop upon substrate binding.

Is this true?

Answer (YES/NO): NO